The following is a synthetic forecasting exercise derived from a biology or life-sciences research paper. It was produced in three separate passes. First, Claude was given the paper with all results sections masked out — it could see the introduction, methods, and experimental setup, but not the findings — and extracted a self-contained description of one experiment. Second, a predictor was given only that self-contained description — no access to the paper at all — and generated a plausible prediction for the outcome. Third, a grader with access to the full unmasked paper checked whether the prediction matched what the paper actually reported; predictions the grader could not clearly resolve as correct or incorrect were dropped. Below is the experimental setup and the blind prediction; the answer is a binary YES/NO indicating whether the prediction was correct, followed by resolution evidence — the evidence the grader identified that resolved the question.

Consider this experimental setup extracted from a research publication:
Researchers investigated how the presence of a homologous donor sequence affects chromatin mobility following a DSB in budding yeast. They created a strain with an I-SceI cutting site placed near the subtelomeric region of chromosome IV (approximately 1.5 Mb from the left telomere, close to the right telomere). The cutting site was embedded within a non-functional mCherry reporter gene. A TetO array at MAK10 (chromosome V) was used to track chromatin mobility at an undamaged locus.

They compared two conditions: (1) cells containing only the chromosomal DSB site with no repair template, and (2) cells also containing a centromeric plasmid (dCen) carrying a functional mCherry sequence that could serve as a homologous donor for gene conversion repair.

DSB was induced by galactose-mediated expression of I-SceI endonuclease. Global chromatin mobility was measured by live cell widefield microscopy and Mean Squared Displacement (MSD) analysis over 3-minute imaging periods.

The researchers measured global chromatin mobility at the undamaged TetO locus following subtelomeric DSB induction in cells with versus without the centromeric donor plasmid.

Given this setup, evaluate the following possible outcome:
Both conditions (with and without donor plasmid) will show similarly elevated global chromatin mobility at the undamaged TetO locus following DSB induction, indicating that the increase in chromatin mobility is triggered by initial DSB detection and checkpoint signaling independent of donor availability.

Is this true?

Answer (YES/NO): NO